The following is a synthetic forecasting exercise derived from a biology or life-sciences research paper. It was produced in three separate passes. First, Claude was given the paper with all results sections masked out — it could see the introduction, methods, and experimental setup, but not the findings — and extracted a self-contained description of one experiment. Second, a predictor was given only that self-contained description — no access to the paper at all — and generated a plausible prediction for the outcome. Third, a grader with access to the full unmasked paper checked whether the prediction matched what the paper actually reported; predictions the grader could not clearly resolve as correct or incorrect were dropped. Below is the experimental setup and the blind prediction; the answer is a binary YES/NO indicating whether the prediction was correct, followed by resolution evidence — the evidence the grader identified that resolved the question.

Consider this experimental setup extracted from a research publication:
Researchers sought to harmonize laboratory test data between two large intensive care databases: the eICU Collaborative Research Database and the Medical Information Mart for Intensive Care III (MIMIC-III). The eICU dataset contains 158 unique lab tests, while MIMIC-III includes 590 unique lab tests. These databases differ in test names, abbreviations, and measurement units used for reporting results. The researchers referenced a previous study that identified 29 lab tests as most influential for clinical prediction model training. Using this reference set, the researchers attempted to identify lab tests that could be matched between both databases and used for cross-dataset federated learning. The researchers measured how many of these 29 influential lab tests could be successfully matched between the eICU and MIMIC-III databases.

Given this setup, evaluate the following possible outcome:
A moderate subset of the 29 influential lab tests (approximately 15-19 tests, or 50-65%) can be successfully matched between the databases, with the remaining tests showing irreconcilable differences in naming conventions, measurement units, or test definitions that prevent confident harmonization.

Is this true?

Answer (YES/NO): NO